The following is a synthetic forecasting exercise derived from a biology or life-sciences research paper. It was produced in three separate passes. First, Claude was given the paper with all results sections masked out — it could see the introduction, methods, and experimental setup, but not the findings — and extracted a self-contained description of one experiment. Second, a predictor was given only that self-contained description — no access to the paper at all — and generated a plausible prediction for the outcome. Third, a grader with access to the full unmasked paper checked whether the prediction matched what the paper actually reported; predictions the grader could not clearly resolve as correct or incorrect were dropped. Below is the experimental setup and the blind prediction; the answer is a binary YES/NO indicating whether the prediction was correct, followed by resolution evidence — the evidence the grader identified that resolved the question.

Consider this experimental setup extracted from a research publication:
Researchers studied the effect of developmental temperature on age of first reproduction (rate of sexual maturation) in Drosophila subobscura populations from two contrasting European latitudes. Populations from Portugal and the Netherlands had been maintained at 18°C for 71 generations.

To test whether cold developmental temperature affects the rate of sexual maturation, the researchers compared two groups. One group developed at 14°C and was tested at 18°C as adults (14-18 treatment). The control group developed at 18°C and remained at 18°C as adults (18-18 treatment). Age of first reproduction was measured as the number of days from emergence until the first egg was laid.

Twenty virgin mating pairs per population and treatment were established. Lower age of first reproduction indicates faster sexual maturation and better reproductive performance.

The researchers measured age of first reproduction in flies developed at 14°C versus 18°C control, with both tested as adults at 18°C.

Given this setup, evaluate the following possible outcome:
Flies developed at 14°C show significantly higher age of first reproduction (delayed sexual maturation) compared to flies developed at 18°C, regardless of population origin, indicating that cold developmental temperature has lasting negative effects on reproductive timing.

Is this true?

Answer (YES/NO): NO